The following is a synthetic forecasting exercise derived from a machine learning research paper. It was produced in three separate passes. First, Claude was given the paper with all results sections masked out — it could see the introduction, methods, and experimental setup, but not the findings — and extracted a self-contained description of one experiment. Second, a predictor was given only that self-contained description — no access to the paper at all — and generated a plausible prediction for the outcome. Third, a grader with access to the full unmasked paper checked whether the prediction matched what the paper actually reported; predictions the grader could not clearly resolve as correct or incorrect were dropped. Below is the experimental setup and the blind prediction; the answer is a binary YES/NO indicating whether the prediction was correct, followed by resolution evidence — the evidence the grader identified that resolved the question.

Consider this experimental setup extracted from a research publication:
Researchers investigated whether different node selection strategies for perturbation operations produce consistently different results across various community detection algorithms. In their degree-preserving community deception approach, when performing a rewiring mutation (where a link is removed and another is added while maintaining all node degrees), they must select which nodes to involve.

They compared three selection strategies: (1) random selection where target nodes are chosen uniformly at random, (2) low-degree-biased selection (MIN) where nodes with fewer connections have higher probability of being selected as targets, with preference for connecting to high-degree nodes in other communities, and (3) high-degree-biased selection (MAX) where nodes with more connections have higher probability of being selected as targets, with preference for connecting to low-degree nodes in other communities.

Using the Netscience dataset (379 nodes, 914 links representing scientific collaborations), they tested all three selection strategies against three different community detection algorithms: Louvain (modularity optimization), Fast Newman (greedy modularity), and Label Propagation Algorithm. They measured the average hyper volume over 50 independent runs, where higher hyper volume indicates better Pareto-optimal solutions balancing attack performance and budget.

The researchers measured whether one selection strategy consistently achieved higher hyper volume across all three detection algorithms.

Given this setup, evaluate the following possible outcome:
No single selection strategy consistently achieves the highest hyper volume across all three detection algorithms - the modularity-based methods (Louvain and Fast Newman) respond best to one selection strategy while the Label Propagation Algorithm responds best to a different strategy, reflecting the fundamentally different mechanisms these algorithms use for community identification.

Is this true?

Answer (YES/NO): NO